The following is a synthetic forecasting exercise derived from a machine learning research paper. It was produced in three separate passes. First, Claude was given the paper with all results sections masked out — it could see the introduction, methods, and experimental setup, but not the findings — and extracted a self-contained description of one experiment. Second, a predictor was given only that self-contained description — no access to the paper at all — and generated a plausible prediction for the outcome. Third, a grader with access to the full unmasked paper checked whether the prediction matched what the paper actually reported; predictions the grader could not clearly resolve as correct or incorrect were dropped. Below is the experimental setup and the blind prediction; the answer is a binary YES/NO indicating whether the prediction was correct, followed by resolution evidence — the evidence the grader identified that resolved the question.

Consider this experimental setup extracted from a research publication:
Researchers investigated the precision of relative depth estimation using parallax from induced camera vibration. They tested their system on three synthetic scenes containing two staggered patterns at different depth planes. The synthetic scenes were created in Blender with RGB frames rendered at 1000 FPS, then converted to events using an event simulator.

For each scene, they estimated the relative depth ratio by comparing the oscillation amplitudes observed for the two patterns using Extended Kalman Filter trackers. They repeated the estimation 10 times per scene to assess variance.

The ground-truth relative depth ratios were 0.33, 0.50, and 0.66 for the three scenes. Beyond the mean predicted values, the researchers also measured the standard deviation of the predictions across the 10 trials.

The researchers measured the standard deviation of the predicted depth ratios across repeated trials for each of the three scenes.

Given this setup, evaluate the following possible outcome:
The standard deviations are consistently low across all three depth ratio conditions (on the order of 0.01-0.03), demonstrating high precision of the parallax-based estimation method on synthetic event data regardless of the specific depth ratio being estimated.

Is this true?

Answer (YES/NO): NO